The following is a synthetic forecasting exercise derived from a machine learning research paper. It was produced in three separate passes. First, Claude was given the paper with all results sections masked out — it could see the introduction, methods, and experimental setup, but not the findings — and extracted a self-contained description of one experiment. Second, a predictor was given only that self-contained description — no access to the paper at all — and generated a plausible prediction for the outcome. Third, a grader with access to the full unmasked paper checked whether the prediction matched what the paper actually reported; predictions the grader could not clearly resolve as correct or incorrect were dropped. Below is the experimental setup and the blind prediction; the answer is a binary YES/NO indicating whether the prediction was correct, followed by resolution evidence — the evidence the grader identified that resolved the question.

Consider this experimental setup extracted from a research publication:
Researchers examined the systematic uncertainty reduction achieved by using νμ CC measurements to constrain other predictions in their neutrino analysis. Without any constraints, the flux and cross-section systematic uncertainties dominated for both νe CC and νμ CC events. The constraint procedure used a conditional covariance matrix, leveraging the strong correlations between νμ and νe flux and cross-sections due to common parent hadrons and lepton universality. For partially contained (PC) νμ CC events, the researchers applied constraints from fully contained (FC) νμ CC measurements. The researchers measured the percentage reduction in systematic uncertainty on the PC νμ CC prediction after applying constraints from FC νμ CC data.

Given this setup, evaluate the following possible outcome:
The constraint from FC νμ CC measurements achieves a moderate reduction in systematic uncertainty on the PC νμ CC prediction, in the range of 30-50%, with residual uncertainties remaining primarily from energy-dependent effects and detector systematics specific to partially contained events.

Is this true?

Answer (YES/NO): NO